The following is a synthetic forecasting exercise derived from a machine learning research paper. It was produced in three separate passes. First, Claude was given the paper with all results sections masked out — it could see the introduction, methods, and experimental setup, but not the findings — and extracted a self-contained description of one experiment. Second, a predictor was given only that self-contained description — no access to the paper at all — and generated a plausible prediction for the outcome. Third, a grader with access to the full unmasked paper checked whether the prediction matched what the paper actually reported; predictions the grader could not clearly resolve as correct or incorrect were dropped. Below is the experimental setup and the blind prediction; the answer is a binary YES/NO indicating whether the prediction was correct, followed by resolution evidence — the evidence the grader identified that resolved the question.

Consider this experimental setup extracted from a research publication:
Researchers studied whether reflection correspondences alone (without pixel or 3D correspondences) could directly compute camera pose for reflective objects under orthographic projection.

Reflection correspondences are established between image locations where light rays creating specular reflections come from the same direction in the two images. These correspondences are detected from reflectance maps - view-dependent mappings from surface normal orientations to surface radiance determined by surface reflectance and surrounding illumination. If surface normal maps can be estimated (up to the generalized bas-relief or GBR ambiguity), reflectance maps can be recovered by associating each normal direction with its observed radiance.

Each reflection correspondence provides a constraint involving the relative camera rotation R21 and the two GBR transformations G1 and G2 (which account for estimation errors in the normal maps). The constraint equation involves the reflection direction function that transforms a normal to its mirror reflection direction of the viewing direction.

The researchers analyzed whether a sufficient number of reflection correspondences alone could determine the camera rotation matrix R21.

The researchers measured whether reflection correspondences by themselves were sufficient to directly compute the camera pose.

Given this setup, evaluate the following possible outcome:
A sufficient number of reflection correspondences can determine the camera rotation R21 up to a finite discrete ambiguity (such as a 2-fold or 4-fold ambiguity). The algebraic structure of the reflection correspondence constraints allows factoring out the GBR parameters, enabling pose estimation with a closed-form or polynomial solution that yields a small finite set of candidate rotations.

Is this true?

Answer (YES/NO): NO